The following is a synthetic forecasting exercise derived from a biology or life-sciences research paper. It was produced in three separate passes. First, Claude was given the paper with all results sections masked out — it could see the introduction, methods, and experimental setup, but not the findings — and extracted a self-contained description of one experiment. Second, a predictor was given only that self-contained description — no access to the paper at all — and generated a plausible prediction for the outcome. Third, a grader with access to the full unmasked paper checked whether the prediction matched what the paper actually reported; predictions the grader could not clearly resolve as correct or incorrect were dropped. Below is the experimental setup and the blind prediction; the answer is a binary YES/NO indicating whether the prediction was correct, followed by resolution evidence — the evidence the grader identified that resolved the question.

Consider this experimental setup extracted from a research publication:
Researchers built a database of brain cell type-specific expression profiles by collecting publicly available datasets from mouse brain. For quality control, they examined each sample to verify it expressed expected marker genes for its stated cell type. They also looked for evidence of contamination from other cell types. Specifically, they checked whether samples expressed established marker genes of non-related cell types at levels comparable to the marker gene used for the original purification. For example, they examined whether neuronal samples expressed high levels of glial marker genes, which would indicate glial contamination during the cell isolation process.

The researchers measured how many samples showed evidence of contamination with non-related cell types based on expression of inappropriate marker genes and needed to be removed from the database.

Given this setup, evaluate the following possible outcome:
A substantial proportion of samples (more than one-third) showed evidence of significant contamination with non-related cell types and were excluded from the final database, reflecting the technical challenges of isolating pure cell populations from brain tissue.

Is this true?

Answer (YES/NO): NO